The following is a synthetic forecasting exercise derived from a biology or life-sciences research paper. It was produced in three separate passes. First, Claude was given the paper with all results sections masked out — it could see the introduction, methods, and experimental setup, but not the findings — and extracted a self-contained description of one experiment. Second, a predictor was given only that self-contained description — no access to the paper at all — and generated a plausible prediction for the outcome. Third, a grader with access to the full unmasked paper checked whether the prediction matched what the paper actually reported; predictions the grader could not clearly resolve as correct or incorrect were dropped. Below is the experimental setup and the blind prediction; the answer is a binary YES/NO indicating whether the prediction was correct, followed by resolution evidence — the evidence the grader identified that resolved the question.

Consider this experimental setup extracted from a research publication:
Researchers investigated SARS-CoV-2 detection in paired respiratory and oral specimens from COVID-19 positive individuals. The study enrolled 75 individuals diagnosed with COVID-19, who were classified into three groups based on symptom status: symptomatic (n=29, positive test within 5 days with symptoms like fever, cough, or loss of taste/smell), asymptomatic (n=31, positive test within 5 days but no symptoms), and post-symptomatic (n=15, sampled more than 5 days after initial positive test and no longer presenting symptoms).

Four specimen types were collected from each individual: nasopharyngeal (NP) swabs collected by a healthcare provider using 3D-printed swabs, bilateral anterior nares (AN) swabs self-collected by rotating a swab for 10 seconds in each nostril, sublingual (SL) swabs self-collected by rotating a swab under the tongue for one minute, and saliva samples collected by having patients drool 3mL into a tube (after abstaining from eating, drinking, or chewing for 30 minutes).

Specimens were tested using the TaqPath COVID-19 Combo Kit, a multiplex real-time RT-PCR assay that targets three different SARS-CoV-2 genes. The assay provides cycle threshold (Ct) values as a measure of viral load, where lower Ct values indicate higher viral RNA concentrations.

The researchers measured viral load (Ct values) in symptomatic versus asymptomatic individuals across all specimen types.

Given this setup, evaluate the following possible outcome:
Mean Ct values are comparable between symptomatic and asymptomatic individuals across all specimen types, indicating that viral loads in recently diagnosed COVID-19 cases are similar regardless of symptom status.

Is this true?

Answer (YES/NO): YES